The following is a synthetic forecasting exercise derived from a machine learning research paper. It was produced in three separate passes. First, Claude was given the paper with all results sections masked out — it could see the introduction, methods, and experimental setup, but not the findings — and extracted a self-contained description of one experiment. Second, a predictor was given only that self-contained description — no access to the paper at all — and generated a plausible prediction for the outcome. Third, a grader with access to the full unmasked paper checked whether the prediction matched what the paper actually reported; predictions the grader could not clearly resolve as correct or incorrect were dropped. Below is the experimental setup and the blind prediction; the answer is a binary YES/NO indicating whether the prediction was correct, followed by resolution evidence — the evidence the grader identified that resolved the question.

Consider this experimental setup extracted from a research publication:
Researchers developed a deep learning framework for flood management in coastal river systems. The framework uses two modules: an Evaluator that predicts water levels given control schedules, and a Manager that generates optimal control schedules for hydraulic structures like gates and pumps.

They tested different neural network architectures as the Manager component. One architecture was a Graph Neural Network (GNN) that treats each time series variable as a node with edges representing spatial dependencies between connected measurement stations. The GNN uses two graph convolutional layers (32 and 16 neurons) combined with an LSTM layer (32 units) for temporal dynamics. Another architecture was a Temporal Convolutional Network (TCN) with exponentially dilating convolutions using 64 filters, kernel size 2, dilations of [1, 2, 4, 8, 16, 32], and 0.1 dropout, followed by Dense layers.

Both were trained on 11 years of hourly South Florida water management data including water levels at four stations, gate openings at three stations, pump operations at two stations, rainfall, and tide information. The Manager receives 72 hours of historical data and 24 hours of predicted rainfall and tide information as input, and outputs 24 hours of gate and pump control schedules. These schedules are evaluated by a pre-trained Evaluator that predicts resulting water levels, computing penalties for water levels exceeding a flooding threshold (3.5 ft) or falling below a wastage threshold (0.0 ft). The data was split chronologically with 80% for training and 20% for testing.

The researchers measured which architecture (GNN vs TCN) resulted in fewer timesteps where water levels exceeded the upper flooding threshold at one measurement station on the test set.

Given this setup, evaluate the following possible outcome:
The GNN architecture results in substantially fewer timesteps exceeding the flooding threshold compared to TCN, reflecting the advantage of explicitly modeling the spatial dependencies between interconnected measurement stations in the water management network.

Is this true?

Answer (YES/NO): YES